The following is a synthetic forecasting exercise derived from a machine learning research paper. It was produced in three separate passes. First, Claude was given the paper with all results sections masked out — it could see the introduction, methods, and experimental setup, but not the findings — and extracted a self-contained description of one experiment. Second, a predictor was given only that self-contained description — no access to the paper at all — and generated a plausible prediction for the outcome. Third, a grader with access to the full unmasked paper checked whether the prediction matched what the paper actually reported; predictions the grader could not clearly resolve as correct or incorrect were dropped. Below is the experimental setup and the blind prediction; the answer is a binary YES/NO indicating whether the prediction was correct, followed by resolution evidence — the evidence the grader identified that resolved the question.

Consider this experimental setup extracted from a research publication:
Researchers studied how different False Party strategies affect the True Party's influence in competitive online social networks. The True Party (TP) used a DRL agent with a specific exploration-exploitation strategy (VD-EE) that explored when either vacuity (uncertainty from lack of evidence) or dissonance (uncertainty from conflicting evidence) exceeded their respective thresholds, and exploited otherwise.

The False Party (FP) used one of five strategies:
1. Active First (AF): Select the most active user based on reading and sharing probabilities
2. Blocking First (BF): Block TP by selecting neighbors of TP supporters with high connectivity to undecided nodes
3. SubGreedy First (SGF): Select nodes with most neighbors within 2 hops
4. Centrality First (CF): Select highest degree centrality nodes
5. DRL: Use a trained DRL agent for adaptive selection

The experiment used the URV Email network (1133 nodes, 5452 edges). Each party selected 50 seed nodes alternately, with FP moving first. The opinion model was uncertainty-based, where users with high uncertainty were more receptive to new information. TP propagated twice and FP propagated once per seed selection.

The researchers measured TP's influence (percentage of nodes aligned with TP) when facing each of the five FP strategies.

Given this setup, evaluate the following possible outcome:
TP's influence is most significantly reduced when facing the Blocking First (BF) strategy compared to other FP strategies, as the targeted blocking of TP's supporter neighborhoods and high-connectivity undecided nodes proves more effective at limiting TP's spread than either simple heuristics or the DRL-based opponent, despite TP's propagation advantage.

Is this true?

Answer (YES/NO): NO